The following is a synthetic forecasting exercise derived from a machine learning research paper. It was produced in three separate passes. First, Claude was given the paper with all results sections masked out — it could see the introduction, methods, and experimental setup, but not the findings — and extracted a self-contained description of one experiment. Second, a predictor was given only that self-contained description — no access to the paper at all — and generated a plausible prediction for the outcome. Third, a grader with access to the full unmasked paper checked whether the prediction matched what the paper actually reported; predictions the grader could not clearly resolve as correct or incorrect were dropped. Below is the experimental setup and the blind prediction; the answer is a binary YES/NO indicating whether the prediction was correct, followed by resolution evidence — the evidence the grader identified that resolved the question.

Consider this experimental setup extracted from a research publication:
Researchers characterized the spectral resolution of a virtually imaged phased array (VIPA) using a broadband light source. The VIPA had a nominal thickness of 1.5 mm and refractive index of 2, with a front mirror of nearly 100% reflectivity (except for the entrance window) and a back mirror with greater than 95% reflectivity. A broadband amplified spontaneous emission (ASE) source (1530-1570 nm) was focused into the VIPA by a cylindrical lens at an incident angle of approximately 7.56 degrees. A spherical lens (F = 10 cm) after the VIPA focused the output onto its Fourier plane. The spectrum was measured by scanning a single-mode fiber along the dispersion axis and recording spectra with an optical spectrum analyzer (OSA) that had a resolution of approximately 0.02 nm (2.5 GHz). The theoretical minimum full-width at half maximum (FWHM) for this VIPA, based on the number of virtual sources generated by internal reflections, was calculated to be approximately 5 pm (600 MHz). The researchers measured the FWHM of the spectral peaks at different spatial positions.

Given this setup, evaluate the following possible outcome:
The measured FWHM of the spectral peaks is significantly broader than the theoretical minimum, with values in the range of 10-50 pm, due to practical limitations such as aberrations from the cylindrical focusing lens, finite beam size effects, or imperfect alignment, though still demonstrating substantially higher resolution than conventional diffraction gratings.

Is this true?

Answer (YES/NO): NO